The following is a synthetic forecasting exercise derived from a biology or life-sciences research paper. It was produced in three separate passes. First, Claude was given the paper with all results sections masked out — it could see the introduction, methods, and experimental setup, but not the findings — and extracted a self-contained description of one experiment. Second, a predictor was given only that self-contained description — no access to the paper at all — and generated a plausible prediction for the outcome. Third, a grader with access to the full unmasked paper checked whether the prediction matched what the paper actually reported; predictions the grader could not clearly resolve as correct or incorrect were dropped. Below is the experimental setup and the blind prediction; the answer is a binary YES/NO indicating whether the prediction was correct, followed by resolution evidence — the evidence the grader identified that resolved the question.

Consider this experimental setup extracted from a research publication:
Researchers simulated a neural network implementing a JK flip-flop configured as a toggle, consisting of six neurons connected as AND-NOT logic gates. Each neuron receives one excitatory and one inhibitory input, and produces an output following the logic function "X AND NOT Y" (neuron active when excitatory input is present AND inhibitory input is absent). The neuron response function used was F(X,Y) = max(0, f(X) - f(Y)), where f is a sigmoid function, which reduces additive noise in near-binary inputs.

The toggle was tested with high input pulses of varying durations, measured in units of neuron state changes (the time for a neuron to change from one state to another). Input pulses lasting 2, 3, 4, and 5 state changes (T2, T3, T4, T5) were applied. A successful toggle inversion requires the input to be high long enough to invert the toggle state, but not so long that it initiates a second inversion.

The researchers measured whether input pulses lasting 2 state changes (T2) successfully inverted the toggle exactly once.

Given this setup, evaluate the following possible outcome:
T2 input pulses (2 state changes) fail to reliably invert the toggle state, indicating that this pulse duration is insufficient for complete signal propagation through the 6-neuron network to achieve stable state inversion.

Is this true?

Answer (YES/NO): YES